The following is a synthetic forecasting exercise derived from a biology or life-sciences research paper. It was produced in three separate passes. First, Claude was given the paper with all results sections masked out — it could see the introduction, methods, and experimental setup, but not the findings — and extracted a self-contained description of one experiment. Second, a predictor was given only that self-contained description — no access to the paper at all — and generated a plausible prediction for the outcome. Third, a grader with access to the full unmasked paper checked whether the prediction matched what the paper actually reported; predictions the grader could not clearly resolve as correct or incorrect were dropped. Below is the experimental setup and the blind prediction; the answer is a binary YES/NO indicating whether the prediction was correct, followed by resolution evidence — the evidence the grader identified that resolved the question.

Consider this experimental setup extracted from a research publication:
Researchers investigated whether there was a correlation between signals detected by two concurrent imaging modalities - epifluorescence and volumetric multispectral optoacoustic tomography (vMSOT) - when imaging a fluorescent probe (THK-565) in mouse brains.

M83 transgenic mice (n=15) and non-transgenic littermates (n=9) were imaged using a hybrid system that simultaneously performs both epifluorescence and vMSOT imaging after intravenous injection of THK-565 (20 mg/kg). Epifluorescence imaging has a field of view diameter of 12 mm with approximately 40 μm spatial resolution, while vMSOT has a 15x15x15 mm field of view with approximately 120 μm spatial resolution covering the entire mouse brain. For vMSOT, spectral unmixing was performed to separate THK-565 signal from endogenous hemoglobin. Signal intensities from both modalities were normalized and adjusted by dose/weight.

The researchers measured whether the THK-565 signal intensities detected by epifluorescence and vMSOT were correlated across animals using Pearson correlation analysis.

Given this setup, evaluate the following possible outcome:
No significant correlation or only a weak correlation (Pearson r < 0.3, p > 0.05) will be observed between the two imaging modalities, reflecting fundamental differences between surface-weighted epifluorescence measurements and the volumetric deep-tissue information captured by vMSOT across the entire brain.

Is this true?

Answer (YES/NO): NO